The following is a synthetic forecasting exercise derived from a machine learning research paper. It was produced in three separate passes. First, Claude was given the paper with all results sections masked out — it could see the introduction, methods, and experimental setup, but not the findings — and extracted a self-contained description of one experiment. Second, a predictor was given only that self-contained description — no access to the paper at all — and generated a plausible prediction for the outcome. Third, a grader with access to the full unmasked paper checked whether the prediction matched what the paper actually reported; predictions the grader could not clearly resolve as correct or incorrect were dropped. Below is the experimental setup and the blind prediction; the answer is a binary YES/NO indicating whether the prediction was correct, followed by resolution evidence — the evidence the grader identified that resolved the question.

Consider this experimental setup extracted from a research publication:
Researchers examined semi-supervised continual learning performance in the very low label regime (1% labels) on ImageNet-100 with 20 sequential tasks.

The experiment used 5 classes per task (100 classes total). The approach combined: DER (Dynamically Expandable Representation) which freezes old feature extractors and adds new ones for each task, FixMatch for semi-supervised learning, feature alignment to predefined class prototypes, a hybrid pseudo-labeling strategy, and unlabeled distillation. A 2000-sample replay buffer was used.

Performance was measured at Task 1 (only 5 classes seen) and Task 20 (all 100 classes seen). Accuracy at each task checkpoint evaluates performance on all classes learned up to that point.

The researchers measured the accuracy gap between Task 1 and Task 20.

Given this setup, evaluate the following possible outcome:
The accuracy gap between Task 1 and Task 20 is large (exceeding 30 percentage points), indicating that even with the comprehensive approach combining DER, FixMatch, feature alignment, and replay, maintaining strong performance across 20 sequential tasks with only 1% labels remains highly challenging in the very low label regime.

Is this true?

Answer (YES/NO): YES